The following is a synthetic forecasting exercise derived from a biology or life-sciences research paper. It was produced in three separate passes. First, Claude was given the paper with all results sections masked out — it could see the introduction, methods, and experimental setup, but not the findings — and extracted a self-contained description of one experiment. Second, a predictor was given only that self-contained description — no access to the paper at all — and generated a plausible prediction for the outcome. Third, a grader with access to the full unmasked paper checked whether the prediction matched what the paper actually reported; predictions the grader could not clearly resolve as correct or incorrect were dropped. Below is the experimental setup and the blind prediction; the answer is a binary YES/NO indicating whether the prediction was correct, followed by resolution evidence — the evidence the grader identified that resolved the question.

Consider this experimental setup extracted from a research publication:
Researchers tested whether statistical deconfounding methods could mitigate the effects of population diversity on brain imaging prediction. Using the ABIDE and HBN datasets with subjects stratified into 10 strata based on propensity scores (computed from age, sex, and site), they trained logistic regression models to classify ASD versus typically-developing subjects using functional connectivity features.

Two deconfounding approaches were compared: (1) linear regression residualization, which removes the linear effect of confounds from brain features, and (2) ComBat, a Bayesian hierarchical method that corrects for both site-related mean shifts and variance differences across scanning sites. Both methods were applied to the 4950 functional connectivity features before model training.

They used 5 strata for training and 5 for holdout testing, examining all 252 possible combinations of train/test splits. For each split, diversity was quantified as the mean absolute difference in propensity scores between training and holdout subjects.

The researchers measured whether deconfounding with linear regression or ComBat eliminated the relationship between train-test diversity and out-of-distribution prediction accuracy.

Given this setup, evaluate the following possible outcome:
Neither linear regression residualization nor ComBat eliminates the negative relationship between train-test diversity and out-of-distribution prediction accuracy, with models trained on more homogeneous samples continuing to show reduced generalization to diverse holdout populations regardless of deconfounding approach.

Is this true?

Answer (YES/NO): NO